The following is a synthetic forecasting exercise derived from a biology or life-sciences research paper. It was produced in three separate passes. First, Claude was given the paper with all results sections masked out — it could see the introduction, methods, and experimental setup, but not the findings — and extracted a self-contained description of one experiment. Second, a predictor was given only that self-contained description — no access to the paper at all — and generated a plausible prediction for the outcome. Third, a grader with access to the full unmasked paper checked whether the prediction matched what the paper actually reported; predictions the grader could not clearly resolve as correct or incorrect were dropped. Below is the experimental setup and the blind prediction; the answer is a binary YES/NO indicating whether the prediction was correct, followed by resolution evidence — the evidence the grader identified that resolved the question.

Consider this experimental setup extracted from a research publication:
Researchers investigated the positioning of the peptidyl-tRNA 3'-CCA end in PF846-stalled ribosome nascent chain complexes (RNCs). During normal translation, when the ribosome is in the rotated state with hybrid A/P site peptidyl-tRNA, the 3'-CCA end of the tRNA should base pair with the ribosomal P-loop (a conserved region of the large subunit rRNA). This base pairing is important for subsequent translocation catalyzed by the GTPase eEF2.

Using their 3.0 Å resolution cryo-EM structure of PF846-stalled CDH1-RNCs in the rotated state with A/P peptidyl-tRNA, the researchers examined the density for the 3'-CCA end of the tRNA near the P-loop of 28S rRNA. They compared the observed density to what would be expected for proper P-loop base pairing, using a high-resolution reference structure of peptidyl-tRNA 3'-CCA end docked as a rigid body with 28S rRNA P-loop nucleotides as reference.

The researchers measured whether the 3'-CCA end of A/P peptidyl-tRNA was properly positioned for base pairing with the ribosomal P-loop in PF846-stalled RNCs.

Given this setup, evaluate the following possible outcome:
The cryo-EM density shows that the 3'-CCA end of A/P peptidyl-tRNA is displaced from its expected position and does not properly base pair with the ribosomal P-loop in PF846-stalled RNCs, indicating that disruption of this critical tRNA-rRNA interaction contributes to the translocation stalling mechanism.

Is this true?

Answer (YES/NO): YES